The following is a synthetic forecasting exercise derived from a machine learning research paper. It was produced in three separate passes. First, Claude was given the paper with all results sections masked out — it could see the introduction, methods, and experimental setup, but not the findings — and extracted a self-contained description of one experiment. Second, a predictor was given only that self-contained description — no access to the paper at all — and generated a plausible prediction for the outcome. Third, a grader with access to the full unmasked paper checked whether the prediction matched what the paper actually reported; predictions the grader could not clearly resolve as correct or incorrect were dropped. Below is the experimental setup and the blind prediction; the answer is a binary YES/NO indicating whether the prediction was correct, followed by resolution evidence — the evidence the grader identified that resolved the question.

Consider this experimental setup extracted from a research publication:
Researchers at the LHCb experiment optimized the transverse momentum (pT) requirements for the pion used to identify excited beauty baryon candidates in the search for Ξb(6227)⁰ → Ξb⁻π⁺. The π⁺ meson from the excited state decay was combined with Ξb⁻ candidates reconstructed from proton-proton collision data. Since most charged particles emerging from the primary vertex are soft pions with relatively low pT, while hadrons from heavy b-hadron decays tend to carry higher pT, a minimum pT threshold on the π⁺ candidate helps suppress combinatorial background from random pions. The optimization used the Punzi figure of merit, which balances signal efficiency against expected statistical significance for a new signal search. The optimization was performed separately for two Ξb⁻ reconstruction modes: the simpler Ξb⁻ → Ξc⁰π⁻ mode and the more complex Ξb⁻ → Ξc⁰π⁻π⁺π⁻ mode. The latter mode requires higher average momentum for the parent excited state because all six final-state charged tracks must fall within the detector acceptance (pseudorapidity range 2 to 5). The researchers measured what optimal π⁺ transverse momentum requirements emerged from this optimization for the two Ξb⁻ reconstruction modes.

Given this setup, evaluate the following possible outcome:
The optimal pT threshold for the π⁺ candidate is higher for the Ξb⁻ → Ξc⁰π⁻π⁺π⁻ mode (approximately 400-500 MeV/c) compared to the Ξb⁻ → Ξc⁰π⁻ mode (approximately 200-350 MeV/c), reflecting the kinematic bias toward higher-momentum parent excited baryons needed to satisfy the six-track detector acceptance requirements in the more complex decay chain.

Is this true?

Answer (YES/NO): NO